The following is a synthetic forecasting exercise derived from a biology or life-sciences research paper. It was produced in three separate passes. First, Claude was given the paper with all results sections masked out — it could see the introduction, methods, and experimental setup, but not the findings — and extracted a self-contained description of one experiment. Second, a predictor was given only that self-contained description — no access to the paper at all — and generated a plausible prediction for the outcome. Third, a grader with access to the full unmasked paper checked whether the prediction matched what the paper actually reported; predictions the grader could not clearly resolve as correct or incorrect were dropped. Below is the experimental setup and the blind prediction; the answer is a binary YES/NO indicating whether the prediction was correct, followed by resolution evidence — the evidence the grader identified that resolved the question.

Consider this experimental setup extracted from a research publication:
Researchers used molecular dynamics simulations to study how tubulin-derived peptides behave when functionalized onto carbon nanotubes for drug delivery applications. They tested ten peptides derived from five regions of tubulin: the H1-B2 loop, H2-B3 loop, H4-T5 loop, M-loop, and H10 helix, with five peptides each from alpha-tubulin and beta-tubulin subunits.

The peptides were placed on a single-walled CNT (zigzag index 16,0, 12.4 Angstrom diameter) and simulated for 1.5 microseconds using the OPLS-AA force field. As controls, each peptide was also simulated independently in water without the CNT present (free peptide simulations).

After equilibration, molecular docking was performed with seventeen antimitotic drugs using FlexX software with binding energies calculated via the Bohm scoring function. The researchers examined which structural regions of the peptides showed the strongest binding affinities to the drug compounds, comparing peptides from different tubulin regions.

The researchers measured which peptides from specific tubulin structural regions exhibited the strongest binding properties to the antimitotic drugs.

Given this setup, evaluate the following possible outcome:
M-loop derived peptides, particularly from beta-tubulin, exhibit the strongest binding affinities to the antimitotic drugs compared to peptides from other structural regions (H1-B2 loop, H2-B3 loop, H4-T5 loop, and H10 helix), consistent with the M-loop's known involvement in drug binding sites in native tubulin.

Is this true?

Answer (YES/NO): NO